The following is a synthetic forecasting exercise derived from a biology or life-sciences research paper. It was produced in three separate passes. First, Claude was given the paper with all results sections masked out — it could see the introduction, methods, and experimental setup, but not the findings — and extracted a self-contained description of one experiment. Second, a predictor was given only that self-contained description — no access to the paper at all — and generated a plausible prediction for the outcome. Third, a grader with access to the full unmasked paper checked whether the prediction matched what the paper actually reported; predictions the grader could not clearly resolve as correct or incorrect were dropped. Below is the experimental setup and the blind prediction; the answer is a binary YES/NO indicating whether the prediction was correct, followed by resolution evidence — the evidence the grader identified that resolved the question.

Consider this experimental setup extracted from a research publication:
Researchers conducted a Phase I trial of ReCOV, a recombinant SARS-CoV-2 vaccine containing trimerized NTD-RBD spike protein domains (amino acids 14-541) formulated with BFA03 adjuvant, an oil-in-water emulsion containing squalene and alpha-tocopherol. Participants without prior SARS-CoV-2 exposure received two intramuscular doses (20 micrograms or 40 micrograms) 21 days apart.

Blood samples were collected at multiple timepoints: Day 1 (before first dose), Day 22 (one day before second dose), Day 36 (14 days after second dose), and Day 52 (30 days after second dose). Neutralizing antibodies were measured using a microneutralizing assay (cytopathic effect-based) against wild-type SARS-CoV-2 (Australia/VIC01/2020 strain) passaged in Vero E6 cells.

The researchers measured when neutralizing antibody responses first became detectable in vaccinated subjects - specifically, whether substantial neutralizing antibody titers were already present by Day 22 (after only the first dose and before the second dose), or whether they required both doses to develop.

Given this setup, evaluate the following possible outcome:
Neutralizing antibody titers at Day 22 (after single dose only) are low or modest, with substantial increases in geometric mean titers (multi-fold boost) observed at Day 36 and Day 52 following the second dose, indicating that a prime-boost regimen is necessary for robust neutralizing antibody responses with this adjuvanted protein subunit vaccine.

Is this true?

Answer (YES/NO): NO